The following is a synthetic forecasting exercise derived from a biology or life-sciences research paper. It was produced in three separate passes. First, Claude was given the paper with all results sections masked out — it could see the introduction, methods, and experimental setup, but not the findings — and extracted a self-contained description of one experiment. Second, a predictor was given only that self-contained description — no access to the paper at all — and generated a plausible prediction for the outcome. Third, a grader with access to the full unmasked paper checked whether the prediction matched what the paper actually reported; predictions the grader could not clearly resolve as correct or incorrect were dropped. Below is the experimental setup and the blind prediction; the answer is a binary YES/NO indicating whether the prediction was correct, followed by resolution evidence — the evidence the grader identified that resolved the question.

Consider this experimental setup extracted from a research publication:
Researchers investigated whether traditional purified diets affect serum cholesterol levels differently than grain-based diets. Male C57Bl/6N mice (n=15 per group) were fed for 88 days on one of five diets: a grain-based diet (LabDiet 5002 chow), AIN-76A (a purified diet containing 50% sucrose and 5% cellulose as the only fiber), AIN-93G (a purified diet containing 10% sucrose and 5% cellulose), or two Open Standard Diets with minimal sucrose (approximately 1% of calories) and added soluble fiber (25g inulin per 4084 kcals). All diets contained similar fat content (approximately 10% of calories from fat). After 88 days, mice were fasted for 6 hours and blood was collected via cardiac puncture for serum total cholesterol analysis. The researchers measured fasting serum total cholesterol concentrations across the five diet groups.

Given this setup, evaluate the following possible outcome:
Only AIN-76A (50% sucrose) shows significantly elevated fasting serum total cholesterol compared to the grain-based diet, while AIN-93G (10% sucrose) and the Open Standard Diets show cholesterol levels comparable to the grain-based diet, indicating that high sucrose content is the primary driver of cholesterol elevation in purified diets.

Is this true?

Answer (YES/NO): NO